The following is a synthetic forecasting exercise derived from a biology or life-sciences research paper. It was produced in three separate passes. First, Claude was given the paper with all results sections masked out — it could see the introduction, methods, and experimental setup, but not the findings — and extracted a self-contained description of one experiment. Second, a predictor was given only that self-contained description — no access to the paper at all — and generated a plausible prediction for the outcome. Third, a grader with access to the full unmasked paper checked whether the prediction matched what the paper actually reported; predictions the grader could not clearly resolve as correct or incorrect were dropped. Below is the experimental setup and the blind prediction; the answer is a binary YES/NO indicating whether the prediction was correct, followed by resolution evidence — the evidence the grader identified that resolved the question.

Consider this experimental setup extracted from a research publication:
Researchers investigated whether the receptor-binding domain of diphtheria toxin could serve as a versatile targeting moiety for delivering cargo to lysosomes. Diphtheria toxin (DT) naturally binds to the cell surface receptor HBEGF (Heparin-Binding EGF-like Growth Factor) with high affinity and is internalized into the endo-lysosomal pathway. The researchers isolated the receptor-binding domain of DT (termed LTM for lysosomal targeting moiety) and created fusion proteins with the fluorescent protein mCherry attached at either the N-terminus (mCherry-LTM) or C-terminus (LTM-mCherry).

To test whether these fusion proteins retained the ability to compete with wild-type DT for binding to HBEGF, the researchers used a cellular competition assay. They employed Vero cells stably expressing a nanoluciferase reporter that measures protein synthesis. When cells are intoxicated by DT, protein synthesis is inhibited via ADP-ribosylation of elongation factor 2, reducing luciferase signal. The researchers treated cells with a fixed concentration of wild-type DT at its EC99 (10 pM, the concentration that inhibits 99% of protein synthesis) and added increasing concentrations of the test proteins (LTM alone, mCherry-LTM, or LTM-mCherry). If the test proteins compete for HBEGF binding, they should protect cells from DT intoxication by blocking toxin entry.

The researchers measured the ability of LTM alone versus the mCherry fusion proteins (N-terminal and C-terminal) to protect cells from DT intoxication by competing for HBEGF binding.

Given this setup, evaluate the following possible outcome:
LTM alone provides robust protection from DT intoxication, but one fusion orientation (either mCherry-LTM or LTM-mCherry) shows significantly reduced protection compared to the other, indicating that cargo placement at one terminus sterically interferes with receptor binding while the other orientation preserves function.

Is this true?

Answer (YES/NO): NO